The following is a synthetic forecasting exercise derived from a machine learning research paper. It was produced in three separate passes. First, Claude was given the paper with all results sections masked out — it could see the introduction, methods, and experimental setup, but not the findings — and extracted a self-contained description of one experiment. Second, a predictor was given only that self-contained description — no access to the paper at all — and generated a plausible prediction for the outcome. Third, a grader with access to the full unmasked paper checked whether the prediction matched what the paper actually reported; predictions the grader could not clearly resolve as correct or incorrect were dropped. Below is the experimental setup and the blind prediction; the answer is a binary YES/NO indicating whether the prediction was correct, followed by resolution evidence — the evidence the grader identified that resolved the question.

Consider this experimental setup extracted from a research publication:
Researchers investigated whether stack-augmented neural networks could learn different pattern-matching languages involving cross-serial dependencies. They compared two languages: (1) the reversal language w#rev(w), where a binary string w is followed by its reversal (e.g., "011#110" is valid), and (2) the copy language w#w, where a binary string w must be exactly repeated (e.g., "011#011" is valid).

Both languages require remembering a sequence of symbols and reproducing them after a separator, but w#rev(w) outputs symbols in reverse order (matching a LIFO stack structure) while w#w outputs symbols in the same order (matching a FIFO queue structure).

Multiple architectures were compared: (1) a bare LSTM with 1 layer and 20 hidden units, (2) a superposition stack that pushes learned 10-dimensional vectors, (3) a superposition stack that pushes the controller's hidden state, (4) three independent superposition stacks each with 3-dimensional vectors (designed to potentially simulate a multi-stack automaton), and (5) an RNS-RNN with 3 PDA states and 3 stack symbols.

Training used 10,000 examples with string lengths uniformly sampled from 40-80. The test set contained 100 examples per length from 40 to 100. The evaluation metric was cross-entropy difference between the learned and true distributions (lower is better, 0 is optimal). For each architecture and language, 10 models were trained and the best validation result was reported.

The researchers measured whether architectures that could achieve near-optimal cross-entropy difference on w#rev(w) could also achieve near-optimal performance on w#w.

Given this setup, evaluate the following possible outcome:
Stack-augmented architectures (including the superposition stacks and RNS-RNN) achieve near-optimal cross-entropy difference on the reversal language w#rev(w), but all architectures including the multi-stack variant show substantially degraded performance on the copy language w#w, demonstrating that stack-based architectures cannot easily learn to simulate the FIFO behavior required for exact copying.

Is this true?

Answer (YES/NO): NO